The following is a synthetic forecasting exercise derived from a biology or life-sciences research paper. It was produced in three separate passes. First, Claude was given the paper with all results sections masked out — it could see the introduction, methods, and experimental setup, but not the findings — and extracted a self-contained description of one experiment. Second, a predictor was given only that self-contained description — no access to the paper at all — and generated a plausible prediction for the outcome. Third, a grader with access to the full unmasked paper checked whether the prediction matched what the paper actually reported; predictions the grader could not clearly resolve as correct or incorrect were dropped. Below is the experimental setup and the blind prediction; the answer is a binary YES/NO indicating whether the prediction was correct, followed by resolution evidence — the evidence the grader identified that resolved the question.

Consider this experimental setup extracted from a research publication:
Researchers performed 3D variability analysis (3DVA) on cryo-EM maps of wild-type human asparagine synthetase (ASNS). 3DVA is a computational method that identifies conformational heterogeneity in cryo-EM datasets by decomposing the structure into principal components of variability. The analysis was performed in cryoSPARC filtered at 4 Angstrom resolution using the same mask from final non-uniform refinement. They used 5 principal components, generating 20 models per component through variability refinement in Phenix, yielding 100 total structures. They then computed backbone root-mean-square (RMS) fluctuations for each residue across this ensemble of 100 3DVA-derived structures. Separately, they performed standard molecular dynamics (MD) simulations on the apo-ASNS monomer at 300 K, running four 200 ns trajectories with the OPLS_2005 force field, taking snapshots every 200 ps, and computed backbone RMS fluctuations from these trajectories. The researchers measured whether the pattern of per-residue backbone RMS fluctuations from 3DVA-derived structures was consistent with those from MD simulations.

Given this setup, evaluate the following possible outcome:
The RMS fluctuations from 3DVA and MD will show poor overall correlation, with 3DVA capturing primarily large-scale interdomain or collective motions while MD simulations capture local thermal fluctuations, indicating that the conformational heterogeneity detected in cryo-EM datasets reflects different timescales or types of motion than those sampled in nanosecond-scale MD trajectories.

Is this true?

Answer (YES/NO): NO